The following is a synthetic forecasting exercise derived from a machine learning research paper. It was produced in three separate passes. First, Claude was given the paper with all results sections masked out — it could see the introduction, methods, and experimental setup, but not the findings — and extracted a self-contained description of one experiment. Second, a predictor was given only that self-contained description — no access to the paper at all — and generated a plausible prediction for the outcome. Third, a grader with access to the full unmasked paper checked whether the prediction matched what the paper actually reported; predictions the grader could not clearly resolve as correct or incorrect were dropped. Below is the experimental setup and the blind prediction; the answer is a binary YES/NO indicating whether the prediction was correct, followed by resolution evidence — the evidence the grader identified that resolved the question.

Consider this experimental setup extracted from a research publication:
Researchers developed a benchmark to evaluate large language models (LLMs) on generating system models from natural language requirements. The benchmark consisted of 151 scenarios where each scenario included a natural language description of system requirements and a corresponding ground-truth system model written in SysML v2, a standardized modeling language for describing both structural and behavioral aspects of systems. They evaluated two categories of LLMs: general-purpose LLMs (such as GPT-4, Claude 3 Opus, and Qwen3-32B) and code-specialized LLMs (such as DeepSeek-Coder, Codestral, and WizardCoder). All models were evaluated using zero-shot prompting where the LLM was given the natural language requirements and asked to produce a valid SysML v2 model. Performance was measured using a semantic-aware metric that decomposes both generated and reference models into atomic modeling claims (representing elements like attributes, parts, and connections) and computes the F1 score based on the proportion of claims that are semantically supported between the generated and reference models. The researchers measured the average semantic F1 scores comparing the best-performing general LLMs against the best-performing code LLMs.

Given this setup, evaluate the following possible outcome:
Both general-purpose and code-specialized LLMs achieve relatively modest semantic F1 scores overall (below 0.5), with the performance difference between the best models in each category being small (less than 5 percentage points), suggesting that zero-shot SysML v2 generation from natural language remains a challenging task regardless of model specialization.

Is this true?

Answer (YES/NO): NO